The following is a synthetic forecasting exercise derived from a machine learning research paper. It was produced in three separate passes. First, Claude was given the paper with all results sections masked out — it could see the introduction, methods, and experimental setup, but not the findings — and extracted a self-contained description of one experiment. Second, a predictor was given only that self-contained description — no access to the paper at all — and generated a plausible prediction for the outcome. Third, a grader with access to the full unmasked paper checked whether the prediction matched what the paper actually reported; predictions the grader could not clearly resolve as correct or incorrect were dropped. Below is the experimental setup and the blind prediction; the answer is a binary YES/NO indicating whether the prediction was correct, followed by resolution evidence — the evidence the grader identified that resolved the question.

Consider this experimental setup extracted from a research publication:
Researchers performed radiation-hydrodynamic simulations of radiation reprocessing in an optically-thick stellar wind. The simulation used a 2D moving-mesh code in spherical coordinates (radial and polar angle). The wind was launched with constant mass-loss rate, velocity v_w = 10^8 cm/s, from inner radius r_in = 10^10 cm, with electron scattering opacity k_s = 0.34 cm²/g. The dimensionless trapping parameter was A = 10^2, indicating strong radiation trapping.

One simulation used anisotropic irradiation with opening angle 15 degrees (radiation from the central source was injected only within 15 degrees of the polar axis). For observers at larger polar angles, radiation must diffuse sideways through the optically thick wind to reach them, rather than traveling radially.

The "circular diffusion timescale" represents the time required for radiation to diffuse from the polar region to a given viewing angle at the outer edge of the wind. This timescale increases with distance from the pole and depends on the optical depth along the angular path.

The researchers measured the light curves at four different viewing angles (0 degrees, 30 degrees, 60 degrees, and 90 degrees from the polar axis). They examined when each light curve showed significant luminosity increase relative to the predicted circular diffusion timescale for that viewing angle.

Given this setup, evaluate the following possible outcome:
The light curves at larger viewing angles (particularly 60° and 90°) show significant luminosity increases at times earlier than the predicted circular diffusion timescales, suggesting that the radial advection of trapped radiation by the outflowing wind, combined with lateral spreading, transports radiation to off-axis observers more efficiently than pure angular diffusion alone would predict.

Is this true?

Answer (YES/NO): NO